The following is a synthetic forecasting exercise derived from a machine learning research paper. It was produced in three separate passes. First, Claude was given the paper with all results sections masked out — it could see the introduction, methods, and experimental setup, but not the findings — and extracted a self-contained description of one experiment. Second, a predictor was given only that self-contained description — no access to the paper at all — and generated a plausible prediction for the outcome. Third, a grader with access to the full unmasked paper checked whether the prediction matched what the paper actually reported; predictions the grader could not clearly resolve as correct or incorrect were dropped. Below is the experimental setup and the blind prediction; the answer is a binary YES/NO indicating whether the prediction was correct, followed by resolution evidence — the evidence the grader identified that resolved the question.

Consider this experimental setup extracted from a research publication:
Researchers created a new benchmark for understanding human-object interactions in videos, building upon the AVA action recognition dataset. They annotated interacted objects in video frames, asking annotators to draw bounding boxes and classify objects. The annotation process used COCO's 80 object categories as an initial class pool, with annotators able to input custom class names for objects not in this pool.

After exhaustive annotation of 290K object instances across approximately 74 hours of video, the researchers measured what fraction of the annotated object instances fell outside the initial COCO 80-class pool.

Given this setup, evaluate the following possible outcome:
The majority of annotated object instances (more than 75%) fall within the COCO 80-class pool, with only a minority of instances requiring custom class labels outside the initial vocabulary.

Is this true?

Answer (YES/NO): NO